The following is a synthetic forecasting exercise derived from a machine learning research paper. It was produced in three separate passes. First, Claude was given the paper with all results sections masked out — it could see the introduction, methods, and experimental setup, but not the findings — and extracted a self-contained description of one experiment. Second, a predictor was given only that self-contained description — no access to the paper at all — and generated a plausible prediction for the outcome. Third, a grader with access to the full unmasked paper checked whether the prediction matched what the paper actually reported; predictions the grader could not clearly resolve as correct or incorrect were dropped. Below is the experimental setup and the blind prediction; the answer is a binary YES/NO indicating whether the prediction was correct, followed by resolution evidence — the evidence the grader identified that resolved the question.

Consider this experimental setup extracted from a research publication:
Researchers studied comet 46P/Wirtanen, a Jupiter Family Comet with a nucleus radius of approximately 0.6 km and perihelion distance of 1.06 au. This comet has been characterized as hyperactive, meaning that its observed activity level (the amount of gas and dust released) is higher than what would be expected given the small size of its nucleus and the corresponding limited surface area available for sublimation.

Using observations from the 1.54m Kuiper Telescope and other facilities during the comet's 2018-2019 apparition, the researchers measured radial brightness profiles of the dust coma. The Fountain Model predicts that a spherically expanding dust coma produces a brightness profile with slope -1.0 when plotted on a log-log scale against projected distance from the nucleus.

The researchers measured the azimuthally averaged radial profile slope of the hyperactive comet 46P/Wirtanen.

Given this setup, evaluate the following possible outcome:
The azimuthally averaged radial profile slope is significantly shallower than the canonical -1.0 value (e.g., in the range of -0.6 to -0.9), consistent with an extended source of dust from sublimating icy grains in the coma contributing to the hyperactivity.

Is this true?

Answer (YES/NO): NO